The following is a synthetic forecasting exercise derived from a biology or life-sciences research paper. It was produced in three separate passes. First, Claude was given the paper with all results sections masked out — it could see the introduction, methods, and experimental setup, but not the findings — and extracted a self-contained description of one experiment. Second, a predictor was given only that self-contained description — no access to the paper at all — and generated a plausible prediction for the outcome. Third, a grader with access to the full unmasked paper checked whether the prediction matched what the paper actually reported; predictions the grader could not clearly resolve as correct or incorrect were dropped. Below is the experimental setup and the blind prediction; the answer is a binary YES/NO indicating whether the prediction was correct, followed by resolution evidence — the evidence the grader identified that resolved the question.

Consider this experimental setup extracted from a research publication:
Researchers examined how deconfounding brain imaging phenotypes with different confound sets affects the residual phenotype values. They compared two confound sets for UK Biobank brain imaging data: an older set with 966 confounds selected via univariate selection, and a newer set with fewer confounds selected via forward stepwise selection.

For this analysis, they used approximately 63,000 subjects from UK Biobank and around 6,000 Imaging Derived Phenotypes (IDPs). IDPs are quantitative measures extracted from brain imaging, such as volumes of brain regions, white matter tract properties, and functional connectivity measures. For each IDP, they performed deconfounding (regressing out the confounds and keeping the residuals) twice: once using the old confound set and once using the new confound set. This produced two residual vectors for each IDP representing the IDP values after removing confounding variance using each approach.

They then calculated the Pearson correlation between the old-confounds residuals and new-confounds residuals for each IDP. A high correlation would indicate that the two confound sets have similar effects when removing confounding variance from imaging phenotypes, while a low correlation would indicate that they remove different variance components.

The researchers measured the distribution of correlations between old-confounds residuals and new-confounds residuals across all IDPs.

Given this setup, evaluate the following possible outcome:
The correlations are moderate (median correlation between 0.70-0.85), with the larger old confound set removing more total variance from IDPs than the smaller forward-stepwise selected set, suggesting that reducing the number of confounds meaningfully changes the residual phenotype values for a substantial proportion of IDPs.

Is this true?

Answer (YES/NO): NO